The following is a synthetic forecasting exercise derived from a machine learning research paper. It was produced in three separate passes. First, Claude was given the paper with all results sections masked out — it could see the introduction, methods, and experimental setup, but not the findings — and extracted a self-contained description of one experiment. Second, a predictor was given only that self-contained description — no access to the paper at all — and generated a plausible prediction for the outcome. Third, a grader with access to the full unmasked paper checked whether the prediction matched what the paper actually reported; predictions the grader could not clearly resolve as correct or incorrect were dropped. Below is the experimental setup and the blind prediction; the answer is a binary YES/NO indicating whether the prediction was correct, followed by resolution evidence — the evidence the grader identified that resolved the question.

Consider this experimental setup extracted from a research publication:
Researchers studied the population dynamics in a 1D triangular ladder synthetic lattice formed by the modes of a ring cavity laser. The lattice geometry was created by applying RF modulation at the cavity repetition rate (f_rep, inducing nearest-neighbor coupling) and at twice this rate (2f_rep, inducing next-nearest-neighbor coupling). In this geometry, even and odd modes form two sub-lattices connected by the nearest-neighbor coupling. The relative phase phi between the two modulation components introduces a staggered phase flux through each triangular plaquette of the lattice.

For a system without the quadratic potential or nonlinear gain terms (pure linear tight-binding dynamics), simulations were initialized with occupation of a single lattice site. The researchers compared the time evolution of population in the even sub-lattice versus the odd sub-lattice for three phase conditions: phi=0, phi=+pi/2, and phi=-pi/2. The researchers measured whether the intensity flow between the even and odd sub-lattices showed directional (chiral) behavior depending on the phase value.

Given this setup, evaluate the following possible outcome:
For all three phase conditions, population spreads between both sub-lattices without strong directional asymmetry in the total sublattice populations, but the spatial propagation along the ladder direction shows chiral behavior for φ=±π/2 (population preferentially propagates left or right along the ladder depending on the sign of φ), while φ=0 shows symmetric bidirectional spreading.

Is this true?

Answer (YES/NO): NO